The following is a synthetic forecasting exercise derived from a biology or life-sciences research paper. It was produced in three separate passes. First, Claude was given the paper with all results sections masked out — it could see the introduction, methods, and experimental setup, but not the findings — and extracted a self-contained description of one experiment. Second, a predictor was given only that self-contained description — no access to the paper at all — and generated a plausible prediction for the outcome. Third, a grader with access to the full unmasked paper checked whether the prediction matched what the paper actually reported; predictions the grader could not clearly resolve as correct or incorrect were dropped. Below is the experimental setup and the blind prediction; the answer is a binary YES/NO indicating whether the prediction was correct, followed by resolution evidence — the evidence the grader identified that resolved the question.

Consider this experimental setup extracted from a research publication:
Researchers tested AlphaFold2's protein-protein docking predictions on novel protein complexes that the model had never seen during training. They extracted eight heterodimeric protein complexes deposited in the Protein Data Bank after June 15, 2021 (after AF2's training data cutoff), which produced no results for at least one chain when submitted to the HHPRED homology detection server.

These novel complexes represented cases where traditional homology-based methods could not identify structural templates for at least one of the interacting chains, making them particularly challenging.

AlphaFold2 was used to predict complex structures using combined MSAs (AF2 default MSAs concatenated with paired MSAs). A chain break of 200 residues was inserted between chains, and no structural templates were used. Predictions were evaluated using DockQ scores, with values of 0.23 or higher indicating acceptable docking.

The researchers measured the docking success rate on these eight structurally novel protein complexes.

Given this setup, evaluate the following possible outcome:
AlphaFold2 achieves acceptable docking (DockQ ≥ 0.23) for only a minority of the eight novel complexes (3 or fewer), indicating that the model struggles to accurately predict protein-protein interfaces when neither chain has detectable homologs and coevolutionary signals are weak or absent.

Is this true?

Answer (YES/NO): NO